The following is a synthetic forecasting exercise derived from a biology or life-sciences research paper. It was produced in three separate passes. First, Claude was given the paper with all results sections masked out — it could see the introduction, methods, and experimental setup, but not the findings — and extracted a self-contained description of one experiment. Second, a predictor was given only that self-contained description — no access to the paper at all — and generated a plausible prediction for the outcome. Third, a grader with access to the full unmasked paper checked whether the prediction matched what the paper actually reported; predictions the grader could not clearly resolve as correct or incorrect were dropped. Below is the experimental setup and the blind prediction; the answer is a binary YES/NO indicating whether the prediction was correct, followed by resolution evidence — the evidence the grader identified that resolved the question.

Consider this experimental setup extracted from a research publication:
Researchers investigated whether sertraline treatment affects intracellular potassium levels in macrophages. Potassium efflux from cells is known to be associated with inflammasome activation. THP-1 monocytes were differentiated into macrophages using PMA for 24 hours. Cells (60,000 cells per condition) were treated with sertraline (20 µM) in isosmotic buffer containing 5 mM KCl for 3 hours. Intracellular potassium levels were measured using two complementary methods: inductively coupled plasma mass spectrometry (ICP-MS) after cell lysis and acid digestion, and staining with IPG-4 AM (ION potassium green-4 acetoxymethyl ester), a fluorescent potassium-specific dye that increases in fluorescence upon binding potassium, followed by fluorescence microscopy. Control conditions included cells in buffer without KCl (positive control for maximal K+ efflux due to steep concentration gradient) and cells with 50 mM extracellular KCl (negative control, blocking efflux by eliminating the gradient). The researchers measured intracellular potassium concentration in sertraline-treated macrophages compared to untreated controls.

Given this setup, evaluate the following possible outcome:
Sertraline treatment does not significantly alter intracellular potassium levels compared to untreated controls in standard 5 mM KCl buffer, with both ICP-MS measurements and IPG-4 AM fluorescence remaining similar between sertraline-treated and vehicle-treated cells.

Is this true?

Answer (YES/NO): NO